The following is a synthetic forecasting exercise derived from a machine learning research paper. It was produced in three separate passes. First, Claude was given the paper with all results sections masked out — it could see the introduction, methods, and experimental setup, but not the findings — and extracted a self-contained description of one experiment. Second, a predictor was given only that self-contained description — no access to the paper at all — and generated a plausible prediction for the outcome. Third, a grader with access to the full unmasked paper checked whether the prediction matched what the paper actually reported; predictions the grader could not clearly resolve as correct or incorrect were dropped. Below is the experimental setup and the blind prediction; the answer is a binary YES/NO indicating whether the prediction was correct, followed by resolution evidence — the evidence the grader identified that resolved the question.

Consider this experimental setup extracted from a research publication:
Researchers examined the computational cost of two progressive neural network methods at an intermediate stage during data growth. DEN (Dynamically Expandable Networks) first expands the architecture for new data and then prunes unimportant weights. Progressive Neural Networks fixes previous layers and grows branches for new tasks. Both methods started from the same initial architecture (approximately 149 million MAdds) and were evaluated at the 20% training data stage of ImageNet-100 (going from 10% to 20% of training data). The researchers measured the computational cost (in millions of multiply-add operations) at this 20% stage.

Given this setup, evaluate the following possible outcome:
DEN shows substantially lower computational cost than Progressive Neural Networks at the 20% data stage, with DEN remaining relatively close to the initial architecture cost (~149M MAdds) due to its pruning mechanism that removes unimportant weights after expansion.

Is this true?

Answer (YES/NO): NO